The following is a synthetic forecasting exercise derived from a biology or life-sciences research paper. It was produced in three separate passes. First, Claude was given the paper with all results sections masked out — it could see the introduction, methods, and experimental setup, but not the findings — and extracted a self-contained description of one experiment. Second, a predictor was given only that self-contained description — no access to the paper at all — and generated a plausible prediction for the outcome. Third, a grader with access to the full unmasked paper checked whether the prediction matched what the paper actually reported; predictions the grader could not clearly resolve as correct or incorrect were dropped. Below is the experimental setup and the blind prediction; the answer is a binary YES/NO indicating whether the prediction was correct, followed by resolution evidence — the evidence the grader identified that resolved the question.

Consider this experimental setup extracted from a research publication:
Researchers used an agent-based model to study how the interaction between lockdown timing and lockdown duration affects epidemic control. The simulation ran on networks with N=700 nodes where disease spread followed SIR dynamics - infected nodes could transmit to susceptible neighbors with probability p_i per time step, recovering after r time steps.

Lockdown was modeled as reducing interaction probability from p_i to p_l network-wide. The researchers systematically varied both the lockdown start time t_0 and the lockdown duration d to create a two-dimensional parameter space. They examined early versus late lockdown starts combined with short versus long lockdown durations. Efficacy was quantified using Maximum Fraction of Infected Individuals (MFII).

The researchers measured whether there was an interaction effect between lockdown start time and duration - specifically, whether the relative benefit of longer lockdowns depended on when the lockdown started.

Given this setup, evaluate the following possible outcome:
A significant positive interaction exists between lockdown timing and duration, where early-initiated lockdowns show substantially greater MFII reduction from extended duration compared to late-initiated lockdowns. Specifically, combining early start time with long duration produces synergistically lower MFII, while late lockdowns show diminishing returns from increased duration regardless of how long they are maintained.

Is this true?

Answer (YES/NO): YES